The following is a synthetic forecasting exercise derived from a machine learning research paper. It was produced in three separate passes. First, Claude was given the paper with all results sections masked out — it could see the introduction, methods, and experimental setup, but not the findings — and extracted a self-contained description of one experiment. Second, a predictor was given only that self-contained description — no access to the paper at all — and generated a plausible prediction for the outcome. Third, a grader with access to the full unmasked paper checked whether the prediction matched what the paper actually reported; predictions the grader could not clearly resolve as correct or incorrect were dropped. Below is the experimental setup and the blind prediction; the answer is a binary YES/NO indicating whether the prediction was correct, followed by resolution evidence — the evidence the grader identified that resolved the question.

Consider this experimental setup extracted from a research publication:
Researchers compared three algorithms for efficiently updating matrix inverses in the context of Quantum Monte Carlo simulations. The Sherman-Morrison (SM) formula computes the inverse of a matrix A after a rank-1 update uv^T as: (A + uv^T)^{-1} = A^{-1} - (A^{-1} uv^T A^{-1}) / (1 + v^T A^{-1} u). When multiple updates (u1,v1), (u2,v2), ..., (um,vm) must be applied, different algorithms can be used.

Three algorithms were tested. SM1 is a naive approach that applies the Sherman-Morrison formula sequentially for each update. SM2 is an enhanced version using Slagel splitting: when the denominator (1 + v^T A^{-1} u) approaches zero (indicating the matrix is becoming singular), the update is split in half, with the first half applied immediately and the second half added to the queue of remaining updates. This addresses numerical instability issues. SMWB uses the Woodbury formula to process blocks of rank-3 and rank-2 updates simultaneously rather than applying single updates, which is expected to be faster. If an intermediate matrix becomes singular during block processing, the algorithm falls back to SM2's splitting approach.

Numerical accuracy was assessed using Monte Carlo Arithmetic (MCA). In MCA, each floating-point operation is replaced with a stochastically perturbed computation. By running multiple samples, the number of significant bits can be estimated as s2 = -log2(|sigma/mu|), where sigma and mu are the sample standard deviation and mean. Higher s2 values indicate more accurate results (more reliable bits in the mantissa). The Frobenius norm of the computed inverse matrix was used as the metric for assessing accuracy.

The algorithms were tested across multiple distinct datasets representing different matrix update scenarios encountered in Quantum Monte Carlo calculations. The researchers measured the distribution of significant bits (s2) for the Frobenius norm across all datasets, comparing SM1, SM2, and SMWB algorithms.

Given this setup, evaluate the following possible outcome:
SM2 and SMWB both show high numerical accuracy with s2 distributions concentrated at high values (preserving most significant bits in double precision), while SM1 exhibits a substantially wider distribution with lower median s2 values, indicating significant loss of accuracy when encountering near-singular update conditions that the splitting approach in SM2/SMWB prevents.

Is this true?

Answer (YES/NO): NO